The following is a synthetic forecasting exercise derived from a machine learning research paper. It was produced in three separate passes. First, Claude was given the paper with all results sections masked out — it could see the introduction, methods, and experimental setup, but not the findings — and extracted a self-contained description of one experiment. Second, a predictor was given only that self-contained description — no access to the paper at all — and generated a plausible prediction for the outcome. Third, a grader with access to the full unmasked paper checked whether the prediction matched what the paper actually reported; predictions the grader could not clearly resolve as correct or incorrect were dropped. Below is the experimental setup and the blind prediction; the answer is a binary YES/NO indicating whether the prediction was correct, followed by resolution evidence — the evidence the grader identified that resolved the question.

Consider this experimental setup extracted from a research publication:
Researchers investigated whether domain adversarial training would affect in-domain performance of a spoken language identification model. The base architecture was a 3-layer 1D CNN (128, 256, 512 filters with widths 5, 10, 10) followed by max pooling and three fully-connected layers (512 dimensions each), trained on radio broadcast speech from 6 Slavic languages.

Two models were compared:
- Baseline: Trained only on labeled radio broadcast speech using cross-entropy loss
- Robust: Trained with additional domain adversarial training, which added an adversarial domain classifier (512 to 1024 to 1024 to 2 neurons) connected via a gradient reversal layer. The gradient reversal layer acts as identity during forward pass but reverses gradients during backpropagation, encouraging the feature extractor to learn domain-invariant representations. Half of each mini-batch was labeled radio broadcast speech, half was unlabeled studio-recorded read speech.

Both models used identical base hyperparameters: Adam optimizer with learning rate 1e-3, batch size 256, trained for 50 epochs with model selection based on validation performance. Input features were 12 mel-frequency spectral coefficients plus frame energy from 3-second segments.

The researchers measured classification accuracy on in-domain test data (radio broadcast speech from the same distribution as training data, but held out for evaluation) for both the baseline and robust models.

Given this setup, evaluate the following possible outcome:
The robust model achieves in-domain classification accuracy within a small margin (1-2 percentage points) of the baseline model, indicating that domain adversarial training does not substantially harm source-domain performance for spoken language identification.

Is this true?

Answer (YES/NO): YES